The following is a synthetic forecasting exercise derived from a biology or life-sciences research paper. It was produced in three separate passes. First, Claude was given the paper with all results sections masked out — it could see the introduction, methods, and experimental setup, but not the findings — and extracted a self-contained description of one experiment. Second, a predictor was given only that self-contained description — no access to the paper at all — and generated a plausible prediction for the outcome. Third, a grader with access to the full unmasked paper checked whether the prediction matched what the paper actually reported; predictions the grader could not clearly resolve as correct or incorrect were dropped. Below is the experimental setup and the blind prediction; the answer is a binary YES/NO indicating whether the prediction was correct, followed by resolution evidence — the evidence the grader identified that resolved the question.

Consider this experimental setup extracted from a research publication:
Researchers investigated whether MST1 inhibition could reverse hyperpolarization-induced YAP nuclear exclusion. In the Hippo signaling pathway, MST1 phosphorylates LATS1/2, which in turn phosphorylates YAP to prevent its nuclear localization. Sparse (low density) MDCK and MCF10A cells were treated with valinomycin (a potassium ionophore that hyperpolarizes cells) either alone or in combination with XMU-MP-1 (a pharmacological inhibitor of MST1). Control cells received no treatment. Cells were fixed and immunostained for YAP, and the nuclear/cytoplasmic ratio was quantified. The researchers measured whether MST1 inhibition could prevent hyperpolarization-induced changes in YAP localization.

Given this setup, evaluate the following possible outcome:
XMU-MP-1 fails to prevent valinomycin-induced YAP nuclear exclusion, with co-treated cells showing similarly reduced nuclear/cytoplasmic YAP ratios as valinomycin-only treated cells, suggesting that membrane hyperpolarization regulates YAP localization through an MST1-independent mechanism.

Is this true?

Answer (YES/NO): NO